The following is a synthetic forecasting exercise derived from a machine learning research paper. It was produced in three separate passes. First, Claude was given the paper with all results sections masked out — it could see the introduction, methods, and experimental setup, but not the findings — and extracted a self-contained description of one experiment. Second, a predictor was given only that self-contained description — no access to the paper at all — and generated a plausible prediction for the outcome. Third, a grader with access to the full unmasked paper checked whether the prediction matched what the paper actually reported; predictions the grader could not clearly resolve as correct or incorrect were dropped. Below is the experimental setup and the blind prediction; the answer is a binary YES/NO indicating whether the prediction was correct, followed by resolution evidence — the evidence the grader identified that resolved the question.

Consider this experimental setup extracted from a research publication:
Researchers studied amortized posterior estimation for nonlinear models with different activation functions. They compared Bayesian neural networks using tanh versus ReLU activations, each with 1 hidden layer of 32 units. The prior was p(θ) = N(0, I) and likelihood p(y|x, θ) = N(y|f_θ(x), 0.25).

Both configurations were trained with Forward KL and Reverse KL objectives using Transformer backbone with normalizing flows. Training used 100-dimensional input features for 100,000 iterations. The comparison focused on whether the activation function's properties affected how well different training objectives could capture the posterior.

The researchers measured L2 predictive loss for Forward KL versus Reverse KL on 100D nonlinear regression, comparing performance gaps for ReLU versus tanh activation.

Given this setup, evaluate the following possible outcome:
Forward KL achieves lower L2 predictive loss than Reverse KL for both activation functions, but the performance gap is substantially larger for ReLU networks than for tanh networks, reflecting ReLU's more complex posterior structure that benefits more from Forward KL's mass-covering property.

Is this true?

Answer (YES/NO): NO